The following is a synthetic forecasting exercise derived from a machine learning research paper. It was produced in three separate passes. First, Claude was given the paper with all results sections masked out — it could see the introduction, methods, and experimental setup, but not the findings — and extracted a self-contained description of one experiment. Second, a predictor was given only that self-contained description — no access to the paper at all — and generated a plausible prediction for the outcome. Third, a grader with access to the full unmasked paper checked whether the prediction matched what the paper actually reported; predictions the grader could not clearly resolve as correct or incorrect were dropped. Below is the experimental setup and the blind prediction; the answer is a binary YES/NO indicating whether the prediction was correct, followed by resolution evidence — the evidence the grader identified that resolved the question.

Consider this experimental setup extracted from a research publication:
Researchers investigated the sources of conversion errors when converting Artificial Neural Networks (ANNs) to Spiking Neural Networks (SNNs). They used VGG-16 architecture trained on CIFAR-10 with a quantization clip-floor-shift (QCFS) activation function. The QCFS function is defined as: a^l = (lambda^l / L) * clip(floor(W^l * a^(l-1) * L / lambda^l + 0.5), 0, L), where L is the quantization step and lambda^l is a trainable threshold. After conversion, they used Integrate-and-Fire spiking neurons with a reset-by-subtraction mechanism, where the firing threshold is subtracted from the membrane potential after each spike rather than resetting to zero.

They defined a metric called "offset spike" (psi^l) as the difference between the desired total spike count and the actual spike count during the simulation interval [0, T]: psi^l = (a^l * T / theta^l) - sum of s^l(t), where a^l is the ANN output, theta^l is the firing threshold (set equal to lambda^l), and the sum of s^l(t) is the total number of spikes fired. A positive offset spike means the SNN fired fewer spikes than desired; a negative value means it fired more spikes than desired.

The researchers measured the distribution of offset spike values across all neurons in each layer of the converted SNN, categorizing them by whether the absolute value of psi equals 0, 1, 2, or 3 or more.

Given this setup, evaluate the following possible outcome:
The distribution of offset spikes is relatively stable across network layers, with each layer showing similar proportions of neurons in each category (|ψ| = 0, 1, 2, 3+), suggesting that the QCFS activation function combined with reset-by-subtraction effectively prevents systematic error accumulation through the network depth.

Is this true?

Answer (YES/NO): NO